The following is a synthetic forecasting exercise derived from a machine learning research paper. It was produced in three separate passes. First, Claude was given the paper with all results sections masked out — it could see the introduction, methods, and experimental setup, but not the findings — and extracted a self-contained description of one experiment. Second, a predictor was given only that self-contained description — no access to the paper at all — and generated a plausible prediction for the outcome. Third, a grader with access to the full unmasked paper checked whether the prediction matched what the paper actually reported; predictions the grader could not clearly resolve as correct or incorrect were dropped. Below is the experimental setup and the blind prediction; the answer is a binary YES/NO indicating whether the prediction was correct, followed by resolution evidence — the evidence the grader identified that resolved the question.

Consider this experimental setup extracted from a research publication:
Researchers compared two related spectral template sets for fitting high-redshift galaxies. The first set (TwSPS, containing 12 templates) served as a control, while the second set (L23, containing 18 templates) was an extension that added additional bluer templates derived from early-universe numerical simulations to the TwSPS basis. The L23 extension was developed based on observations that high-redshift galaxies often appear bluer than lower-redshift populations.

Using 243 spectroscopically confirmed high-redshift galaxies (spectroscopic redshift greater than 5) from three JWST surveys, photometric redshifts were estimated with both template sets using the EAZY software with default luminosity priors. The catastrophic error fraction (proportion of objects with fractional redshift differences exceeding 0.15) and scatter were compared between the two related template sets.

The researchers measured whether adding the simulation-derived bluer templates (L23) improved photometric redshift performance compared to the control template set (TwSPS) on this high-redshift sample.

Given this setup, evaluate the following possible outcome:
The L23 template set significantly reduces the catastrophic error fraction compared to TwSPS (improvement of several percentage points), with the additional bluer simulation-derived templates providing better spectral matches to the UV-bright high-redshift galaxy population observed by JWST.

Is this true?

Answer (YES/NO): YES